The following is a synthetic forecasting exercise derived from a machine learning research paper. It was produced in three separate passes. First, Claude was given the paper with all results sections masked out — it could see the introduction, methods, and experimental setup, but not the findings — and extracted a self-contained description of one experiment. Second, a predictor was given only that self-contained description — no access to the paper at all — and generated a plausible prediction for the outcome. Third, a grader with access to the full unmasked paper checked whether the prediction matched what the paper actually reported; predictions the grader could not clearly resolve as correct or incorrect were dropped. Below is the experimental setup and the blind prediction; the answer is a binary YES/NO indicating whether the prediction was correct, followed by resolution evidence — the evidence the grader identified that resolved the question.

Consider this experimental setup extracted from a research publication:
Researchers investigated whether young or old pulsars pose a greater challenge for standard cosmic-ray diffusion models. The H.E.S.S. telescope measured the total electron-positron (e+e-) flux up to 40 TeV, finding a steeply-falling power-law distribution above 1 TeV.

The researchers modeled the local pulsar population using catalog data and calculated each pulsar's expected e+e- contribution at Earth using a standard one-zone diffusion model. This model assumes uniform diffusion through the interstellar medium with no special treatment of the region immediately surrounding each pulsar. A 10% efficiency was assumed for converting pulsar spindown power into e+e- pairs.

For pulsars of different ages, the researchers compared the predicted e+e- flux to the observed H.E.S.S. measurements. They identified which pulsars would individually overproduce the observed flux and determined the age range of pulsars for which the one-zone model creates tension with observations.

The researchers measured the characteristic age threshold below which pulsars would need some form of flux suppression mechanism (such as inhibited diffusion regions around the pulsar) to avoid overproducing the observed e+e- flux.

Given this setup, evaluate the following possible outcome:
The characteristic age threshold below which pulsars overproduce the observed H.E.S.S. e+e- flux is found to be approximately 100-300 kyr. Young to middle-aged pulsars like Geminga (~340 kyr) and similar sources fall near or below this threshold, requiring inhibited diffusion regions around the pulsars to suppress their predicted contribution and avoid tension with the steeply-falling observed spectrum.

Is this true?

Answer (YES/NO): NO